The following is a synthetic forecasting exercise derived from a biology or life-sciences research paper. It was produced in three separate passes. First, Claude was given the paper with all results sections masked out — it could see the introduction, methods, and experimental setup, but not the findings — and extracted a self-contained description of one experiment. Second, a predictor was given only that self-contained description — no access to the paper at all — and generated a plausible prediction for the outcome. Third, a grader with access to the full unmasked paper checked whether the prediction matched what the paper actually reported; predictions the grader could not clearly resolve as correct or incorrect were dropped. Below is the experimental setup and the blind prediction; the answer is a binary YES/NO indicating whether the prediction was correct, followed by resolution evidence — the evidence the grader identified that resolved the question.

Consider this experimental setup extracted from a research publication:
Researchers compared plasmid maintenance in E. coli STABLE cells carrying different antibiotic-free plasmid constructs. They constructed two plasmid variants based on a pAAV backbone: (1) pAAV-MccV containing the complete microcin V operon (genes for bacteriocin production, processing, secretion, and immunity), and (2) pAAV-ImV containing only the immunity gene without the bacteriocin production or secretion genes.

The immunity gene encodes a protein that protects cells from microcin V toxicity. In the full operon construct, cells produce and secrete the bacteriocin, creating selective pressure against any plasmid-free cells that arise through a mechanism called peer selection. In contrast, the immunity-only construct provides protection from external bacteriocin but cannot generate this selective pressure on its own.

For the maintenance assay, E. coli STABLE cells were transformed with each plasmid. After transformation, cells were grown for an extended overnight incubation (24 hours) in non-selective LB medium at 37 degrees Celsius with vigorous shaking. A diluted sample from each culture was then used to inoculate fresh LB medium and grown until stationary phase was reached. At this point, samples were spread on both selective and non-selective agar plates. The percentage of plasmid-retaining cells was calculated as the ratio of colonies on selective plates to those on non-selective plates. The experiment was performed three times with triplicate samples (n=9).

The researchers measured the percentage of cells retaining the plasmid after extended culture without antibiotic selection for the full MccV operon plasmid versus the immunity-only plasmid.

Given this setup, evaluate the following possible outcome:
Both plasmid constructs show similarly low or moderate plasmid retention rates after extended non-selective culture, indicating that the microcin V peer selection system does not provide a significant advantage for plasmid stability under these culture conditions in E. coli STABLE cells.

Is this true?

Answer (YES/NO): NO